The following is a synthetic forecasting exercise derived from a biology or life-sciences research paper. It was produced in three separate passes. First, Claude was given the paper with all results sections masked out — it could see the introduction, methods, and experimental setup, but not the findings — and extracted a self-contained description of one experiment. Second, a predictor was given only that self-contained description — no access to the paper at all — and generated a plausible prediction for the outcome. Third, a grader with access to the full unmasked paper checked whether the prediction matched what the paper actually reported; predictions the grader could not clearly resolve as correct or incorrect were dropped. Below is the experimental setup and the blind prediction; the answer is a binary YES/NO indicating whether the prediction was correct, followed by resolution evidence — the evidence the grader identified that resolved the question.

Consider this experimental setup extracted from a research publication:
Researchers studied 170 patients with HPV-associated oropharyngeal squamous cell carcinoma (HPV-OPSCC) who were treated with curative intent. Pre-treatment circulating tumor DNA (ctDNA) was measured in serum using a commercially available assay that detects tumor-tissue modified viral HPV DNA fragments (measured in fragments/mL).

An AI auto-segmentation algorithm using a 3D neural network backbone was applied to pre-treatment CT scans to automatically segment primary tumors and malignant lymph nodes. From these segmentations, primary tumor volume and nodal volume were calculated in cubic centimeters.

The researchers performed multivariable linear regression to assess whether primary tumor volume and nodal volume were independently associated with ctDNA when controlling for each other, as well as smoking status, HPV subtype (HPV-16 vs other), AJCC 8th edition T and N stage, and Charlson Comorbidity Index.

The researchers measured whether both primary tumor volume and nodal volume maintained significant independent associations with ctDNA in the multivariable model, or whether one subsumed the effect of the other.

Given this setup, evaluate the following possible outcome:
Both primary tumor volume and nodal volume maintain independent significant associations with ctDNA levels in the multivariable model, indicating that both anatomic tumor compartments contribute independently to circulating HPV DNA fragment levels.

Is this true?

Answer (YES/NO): YES